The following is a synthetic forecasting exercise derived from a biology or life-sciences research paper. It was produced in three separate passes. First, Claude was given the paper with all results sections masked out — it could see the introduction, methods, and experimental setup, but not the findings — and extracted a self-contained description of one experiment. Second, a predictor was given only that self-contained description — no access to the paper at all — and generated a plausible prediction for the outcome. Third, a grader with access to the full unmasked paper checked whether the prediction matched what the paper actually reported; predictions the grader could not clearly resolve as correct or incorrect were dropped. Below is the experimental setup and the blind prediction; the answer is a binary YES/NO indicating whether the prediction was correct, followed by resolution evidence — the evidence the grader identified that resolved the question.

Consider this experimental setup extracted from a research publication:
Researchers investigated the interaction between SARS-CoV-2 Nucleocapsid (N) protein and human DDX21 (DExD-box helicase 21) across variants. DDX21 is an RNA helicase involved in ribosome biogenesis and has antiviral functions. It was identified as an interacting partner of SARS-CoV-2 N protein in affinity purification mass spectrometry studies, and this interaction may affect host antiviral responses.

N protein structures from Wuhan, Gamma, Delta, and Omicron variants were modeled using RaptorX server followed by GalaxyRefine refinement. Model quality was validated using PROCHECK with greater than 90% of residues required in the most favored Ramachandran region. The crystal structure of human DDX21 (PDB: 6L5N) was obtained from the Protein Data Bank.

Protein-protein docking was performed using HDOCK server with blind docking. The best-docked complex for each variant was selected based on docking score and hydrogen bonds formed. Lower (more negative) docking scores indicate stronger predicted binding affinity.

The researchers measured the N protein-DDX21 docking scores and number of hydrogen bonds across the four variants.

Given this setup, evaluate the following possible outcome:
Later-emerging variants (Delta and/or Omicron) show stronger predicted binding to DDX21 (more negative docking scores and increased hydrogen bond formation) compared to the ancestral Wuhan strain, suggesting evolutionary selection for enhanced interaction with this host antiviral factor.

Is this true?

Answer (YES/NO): NO